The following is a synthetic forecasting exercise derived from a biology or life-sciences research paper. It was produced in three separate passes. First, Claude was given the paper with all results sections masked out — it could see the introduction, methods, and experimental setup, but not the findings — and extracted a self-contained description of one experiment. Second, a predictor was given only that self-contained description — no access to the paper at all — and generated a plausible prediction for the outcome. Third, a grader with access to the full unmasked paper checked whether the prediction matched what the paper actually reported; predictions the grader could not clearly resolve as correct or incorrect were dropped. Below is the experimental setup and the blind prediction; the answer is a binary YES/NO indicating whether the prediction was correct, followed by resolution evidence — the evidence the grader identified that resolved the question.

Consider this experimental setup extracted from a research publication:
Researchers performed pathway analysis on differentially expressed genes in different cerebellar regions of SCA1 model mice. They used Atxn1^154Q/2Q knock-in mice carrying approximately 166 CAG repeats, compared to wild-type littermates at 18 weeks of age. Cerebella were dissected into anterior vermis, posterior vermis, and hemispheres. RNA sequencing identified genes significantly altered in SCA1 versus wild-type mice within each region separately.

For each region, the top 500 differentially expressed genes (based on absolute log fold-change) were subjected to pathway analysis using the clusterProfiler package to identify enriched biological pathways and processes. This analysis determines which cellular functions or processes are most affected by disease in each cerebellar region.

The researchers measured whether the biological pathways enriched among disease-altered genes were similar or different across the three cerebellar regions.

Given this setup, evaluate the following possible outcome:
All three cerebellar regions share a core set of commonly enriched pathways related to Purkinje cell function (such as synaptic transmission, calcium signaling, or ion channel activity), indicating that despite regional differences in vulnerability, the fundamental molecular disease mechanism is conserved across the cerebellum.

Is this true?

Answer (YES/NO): YES